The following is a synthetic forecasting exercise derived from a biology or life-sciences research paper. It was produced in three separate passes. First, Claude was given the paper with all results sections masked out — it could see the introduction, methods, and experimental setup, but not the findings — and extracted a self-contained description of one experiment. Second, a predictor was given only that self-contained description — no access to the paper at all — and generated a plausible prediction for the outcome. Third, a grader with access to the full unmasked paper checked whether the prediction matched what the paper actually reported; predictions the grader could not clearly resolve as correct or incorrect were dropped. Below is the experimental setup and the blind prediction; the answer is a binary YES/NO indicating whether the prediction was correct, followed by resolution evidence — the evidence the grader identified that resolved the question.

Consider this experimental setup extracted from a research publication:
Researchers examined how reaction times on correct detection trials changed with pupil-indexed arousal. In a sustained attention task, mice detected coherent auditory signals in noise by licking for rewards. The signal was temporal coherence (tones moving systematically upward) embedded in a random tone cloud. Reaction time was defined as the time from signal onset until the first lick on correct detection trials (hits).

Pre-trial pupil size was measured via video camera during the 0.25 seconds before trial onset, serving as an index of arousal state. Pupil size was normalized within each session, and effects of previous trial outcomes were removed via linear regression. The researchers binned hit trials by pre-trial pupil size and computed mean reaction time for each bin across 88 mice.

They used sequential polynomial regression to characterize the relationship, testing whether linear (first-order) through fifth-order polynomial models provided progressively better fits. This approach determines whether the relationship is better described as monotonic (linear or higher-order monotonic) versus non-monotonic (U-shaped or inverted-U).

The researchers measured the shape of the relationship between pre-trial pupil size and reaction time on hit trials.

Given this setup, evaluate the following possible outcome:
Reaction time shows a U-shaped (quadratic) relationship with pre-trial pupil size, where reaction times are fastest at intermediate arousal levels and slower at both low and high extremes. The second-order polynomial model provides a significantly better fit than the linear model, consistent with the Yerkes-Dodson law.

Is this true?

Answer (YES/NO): YES